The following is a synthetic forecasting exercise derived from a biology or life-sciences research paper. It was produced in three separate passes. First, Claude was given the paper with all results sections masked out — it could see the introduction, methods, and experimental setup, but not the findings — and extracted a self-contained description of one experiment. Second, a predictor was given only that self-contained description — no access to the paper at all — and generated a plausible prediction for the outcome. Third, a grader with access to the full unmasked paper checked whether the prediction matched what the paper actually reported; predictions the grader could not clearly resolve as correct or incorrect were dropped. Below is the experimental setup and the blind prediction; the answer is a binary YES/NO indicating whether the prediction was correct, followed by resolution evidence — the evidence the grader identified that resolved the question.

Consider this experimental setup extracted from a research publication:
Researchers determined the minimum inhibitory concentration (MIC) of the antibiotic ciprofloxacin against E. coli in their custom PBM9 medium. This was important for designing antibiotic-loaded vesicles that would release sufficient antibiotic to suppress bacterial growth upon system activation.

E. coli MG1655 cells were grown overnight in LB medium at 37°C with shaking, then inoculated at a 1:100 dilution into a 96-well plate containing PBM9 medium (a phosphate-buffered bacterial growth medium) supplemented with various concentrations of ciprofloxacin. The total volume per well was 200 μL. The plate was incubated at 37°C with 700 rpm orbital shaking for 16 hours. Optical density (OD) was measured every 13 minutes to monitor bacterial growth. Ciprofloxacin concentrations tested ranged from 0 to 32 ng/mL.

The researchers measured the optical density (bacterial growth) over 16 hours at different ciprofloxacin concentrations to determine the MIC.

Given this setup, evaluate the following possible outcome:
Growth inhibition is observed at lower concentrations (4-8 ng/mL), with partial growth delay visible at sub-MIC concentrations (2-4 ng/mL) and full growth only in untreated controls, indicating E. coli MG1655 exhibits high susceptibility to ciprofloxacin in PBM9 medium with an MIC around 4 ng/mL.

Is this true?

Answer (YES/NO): NO